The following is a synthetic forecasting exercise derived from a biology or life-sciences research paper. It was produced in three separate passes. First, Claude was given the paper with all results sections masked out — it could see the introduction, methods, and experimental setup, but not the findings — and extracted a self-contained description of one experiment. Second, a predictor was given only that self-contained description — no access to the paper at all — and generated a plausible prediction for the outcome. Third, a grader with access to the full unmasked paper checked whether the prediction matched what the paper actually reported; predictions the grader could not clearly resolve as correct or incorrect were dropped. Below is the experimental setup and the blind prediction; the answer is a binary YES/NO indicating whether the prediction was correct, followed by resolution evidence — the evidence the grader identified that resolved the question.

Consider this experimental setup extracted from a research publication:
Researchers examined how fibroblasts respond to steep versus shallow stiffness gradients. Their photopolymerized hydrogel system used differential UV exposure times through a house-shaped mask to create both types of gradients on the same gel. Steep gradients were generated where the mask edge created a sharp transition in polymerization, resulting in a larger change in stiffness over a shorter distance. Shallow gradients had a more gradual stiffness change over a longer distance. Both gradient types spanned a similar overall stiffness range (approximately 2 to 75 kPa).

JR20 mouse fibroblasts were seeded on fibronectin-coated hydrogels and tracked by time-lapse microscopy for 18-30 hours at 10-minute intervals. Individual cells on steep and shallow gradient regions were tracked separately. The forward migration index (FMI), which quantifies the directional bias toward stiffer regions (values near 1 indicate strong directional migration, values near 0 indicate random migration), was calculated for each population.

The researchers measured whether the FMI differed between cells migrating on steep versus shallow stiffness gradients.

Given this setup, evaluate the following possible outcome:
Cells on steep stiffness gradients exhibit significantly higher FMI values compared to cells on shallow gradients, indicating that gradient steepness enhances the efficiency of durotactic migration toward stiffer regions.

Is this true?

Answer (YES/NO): NO